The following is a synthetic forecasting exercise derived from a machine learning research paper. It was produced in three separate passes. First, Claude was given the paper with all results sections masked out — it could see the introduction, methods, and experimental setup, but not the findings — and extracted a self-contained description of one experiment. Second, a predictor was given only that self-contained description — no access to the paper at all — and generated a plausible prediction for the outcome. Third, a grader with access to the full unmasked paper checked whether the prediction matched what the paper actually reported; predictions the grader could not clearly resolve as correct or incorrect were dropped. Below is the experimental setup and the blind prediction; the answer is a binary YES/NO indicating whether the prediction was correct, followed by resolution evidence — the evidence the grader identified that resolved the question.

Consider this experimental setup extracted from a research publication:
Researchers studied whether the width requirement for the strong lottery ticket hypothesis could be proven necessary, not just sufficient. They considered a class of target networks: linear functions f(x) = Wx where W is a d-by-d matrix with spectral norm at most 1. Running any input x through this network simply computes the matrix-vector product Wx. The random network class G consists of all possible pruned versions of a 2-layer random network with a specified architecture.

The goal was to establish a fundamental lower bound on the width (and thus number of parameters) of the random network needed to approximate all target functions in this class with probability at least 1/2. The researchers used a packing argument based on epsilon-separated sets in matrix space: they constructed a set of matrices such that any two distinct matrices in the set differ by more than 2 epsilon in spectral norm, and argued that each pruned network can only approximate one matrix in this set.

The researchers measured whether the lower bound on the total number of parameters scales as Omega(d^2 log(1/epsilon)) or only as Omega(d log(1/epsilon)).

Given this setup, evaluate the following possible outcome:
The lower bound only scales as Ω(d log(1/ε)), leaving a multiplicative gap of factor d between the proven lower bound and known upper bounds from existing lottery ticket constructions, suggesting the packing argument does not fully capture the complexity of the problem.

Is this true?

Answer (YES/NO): NO